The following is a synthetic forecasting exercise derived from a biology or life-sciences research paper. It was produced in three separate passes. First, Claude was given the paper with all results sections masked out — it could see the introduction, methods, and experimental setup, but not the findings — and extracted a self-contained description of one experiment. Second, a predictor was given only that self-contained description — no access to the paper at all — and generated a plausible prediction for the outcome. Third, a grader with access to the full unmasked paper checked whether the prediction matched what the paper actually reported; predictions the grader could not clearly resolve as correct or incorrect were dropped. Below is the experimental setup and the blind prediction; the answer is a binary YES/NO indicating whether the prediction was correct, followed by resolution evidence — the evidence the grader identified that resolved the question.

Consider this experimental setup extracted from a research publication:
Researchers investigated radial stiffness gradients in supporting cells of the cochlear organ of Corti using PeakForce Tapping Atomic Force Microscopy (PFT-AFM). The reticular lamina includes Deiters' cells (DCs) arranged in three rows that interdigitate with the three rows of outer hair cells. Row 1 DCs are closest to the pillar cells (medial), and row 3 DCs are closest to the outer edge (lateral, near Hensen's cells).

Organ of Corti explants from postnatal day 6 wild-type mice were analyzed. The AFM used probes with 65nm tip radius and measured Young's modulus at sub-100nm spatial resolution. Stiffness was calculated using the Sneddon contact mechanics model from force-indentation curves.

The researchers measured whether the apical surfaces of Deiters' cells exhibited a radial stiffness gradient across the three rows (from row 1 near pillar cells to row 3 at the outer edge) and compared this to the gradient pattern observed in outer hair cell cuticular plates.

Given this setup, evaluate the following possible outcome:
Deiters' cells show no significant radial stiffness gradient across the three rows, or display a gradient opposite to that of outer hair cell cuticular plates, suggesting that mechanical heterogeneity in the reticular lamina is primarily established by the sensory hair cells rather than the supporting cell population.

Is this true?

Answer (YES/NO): NO